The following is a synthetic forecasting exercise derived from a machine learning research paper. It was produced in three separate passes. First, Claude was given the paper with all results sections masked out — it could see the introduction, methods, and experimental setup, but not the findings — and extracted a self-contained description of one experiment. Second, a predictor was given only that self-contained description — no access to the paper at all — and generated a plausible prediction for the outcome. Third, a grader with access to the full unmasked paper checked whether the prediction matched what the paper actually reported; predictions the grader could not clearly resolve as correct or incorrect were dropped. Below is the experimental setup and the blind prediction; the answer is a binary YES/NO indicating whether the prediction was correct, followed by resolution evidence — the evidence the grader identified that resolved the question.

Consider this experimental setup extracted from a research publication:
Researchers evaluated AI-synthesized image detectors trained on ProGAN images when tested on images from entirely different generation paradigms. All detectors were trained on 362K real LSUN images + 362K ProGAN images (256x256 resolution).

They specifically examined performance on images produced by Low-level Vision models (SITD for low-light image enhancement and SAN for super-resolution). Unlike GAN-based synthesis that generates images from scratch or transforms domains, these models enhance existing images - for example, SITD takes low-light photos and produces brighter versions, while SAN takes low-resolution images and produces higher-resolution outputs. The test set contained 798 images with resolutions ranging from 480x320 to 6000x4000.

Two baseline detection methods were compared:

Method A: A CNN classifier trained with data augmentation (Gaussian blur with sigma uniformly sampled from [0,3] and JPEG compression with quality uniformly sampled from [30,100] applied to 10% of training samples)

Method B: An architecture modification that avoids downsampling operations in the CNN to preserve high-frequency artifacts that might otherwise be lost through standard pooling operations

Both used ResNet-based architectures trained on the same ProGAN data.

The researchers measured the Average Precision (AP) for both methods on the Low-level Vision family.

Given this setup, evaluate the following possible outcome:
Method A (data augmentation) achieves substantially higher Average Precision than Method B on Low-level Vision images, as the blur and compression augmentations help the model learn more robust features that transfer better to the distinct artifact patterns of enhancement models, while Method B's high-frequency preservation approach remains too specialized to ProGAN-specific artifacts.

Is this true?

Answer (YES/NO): NO